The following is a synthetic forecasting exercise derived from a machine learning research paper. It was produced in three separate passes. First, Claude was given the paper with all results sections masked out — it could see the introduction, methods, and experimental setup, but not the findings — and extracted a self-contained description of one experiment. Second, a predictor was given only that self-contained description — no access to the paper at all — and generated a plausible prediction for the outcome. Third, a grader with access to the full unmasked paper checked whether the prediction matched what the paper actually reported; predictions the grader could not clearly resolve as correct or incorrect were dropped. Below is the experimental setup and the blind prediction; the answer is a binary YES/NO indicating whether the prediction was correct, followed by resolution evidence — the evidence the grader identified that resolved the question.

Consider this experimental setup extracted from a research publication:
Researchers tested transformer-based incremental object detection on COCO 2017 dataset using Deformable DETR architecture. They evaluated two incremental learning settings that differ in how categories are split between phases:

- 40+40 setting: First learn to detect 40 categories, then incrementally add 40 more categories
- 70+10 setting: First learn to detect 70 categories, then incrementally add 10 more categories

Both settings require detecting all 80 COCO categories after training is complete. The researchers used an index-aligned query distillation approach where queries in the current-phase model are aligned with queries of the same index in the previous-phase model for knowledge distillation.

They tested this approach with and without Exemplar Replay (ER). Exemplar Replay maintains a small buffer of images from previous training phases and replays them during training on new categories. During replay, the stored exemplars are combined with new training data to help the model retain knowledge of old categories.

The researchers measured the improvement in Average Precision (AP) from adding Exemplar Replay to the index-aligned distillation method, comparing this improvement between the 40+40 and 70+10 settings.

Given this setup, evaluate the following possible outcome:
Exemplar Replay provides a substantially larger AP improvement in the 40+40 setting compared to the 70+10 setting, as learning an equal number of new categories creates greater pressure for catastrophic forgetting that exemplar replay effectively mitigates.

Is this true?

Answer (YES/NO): NO